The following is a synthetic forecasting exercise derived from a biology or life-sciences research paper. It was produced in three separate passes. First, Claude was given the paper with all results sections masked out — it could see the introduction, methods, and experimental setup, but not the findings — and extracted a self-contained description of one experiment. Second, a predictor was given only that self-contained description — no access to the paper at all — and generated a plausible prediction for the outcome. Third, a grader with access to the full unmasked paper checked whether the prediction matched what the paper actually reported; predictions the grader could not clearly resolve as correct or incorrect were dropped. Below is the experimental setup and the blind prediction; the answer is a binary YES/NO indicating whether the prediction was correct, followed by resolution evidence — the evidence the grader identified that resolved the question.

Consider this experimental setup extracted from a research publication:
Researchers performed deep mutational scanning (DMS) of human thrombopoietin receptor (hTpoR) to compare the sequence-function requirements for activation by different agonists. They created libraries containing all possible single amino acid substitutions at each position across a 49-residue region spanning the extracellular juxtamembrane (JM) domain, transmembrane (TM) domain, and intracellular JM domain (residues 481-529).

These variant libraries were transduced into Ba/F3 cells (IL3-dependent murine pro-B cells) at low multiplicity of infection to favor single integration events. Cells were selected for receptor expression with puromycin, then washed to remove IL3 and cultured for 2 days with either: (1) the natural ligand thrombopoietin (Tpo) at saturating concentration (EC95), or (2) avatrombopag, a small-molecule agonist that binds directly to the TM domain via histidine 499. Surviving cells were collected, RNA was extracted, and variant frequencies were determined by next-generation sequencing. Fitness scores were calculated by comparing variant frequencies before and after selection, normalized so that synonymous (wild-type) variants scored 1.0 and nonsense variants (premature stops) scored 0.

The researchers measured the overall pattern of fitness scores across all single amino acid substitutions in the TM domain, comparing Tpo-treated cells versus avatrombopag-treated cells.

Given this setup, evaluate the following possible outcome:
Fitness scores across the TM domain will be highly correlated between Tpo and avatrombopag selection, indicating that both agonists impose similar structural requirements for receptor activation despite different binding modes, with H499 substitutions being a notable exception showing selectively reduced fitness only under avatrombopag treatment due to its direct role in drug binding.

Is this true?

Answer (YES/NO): NO